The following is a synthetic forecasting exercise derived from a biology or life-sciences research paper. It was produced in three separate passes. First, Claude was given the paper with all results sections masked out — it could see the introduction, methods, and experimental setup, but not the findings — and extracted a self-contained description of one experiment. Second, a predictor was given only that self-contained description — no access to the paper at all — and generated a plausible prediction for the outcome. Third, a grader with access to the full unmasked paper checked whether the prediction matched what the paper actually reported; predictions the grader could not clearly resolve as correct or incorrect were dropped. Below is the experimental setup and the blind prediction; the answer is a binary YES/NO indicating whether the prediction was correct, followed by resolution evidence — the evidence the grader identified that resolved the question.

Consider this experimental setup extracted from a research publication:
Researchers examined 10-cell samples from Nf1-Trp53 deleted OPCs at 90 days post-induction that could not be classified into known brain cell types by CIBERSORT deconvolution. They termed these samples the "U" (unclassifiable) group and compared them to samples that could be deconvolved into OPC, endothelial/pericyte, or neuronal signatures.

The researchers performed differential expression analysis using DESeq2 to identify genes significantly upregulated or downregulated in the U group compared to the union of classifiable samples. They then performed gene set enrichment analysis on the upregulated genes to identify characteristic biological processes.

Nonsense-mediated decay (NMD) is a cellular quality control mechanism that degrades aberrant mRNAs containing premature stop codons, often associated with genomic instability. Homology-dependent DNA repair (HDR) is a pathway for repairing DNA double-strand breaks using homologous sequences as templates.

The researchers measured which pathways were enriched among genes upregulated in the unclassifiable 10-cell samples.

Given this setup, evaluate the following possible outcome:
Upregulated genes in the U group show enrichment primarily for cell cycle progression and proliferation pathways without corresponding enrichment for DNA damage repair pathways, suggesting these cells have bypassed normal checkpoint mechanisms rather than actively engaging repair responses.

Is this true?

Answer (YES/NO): NO